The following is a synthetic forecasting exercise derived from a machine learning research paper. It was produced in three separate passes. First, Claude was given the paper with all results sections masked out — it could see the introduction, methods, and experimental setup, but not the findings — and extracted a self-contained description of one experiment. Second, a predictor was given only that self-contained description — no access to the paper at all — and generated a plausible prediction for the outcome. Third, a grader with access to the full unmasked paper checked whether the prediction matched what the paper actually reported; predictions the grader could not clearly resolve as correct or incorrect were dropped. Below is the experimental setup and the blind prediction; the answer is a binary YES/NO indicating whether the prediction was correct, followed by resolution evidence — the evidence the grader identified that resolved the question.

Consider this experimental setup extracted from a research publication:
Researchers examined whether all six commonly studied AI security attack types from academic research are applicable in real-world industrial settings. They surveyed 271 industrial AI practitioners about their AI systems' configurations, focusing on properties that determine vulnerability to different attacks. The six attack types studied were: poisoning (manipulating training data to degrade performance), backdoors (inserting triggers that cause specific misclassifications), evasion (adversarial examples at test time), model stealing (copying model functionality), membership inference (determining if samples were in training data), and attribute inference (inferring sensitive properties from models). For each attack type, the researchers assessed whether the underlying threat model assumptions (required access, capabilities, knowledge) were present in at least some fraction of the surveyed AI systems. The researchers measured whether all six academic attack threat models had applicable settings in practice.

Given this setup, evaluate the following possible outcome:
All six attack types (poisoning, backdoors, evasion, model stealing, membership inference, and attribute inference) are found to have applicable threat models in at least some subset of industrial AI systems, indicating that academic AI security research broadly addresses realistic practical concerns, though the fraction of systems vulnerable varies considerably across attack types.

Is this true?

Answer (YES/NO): YES